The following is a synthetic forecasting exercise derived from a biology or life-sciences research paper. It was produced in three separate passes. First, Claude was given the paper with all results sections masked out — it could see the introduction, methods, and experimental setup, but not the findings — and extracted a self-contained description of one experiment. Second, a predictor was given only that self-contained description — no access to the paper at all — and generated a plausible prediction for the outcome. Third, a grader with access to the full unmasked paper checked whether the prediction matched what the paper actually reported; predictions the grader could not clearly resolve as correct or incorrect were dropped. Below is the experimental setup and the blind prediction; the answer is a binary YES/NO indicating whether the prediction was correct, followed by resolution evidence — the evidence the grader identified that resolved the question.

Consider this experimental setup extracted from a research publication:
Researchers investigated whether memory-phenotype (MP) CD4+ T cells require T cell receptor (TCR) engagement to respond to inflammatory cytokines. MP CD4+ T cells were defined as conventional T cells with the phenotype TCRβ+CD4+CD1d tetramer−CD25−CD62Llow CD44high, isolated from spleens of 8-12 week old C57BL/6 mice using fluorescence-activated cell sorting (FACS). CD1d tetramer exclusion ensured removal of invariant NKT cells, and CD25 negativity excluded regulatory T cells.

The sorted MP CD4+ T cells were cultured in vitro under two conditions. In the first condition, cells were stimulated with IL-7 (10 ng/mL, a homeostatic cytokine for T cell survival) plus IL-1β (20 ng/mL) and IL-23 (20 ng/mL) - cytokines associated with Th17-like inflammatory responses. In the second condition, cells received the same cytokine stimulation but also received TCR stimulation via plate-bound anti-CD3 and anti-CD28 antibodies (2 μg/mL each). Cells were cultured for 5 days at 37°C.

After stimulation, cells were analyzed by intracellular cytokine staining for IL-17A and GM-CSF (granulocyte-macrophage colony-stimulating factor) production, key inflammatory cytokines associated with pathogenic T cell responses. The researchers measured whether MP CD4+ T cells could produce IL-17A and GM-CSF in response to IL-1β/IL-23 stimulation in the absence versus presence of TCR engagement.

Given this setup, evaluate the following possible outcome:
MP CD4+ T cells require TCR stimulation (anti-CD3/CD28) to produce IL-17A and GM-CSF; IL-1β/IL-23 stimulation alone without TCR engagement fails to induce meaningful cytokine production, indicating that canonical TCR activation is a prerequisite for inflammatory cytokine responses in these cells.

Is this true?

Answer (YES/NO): NO